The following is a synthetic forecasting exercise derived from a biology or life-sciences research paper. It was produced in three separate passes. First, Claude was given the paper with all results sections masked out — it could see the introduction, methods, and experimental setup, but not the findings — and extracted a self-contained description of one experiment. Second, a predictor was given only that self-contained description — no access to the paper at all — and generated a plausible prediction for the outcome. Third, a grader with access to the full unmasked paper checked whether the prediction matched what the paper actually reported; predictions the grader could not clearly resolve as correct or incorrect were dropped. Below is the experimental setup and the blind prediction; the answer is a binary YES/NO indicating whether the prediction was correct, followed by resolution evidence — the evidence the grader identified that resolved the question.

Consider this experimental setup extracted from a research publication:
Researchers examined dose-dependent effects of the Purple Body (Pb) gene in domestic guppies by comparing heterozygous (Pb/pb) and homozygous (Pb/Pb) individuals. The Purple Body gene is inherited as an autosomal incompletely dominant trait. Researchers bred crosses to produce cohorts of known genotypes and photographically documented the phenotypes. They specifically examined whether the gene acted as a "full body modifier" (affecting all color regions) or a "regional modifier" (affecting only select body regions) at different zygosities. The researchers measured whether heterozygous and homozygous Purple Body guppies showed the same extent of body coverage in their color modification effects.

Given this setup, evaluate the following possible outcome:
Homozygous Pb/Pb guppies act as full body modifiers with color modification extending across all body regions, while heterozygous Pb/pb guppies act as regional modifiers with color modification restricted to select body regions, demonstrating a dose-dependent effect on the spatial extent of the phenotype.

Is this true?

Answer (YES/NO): YES